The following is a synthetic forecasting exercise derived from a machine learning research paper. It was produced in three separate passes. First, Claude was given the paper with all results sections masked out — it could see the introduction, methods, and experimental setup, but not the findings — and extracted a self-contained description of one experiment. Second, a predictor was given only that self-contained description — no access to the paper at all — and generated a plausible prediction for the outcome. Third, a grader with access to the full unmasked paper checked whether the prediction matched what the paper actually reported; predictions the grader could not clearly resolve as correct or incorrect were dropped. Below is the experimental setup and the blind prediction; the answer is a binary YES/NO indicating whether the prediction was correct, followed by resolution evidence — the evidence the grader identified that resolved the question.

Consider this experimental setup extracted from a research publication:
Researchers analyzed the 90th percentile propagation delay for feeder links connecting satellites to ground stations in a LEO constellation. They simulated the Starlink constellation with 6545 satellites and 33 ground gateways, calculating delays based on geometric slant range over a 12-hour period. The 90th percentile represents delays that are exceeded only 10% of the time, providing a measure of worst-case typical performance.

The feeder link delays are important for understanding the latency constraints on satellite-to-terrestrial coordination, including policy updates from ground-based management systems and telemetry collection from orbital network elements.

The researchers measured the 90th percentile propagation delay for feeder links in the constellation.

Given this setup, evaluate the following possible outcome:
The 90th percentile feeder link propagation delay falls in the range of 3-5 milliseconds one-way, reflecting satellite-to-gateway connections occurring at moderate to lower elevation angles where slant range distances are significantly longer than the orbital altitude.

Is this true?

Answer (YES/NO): NO